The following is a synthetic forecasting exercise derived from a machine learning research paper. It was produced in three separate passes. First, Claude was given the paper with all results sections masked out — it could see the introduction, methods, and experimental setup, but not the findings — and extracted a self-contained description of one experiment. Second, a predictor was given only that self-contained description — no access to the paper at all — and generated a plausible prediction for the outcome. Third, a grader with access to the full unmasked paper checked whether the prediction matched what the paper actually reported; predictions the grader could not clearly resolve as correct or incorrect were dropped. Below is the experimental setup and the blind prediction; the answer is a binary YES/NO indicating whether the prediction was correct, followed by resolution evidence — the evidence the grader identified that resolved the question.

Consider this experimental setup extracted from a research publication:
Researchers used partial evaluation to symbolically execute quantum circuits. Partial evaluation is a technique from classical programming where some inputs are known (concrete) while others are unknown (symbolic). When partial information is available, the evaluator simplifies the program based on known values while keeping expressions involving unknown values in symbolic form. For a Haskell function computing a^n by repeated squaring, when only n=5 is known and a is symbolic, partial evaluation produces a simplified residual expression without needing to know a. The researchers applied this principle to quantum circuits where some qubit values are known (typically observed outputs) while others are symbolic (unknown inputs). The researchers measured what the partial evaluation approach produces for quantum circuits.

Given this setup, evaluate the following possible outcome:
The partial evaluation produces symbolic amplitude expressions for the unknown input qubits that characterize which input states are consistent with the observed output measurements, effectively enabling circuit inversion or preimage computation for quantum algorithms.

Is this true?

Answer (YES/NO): NO